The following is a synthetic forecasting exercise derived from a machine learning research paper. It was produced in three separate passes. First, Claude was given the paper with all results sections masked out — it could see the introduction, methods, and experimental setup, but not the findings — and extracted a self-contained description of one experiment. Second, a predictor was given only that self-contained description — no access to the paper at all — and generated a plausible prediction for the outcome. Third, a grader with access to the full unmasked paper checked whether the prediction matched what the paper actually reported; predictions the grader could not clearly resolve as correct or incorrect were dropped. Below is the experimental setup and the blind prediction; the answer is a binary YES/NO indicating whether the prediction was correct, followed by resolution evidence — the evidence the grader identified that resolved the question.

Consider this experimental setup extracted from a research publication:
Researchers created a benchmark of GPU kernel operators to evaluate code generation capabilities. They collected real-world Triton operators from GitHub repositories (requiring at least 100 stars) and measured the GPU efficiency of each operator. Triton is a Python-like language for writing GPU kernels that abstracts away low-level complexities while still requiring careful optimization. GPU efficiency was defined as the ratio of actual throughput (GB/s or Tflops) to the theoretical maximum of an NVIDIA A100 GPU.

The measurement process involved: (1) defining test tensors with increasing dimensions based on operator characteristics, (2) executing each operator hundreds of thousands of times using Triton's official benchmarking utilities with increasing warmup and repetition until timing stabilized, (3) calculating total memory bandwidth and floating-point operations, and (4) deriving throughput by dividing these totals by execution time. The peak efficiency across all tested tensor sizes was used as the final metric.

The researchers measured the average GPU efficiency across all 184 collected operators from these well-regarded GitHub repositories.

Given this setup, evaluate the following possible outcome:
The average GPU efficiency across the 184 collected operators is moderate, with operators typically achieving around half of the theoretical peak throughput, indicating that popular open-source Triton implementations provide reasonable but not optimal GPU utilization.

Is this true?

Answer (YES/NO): NO